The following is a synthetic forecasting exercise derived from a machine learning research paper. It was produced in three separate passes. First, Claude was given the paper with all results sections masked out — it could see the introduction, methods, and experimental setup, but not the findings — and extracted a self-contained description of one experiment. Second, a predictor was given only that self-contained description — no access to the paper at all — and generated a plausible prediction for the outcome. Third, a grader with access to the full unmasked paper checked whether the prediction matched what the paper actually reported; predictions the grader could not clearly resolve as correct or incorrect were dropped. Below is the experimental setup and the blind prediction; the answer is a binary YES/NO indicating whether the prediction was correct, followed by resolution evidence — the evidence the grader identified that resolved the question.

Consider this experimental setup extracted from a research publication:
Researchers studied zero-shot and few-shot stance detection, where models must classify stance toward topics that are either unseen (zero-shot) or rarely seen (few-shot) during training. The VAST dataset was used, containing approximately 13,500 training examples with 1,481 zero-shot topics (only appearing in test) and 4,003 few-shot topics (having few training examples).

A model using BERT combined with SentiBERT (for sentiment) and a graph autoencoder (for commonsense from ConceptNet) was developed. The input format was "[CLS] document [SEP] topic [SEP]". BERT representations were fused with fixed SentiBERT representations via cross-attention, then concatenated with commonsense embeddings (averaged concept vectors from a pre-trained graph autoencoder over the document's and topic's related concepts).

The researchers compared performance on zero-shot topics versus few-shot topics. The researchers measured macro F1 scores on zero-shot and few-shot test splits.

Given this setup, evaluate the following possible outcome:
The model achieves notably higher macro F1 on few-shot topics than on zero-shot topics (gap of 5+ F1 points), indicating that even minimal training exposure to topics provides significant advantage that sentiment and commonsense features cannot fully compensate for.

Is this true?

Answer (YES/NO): NO